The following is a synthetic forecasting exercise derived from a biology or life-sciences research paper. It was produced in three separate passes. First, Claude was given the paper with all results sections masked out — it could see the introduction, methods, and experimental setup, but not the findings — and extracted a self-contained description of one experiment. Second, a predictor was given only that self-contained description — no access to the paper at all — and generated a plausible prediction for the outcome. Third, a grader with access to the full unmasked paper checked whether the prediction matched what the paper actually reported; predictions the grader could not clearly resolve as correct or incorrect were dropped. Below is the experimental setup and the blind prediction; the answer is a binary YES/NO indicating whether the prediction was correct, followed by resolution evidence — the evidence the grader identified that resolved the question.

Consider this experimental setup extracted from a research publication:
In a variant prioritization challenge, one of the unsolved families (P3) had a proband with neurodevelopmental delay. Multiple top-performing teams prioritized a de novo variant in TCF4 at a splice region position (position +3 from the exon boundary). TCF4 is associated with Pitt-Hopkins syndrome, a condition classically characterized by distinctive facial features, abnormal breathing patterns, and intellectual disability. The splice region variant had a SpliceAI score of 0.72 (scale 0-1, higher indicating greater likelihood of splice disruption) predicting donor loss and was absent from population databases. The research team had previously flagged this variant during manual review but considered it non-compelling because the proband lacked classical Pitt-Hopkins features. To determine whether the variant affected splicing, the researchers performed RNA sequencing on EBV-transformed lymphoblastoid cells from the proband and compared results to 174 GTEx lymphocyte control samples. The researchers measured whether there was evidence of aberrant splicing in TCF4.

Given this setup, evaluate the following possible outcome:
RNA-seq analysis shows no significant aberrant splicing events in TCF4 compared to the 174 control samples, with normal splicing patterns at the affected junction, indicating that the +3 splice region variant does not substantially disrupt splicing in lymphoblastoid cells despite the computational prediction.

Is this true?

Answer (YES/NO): NO